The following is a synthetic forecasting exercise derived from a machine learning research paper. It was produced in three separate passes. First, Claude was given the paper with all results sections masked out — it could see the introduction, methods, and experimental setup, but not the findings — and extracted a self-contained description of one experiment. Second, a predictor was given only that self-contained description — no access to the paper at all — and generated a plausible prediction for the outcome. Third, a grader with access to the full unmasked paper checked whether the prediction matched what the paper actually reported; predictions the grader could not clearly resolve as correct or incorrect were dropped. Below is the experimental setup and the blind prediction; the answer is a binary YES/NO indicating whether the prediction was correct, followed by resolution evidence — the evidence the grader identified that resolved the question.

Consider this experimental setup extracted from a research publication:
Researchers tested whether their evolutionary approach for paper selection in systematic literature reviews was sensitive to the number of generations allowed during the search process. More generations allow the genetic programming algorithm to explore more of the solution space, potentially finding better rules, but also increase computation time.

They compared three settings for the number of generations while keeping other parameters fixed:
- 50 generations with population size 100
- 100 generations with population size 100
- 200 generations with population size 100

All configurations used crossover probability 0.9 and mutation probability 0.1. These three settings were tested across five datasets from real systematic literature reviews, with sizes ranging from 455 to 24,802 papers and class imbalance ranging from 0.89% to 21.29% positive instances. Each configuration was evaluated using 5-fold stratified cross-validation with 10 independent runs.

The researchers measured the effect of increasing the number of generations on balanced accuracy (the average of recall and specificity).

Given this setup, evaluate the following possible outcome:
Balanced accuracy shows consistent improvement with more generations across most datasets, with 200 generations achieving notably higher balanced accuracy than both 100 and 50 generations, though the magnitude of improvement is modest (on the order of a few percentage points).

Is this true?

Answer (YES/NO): NO